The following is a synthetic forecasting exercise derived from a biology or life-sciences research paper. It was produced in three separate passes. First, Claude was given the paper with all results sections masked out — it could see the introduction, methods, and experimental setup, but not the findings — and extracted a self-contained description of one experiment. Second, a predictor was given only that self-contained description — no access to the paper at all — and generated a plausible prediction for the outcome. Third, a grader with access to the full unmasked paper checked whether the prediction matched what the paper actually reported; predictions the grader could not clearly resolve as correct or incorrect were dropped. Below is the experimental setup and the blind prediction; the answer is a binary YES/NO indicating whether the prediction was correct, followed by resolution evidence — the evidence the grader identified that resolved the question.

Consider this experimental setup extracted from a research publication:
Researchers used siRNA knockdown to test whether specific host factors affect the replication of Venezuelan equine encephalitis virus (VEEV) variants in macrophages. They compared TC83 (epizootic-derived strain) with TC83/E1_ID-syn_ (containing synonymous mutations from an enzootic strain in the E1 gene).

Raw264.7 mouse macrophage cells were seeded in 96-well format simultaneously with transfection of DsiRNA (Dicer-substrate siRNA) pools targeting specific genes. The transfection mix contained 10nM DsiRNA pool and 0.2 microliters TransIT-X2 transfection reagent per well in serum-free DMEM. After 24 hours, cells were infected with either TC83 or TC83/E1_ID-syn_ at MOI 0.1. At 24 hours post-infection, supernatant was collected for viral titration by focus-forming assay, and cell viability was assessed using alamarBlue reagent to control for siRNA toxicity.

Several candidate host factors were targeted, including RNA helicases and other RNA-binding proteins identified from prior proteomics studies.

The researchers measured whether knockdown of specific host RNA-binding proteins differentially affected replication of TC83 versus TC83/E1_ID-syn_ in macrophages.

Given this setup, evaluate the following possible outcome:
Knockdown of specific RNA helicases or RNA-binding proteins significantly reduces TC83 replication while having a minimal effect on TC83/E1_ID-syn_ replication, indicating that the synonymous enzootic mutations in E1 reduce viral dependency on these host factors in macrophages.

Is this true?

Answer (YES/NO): NO